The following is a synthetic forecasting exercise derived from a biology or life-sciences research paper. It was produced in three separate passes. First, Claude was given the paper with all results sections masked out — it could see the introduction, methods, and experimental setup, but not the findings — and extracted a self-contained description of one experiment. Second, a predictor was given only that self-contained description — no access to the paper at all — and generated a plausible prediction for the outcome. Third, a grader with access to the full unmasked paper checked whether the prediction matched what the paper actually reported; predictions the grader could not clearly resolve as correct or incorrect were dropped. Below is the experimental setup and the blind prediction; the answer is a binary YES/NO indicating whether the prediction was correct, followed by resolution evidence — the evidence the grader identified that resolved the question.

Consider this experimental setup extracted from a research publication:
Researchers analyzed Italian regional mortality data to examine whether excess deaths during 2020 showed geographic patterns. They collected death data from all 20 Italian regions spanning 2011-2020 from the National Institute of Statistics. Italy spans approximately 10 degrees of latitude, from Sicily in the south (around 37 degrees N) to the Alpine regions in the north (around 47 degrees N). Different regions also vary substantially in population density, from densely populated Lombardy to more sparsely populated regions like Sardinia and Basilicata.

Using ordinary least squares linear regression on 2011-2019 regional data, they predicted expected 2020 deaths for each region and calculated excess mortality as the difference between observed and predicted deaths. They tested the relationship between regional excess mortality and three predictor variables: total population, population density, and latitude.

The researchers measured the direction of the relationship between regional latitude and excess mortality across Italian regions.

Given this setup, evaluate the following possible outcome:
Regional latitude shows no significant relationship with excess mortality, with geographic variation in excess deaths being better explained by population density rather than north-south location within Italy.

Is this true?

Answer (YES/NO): NO